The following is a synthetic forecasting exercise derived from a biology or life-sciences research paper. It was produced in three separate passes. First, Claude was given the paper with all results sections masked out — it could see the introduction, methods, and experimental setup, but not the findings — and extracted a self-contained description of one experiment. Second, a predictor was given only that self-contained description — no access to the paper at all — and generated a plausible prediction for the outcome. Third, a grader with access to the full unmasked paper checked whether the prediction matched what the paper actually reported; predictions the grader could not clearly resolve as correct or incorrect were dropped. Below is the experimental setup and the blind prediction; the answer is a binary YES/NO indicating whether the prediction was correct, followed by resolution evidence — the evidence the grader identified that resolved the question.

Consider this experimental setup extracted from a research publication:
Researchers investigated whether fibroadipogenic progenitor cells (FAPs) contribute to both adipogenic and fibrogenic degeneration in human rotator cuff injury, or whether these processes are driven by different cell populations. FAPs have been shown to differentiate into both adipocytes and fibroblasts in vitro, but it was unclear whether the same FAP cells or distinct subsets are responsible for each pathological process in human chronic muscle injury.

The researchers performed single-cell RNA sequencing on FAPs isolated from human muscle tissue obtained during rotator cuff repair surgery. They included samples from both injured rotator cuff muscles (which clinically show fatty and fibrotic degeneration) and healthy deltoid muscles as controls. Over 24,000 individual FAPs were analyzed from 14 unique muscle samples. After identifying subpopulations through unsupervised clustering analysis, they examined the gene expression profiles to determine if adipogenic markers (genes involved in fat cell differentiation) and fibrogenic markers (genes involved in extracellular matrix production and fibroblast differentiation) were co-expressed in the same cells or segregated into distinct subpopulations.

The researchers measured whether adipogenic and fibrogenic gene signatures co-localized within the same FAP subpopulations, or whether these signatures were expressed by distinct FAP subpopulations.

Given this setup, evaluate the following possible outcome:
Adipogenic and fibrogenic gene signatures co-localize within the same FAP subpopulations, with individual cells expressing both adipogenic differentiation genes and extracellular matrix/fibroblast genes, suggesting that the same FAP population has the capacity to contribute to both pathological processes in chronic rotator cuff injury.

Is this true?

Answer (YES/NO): NO